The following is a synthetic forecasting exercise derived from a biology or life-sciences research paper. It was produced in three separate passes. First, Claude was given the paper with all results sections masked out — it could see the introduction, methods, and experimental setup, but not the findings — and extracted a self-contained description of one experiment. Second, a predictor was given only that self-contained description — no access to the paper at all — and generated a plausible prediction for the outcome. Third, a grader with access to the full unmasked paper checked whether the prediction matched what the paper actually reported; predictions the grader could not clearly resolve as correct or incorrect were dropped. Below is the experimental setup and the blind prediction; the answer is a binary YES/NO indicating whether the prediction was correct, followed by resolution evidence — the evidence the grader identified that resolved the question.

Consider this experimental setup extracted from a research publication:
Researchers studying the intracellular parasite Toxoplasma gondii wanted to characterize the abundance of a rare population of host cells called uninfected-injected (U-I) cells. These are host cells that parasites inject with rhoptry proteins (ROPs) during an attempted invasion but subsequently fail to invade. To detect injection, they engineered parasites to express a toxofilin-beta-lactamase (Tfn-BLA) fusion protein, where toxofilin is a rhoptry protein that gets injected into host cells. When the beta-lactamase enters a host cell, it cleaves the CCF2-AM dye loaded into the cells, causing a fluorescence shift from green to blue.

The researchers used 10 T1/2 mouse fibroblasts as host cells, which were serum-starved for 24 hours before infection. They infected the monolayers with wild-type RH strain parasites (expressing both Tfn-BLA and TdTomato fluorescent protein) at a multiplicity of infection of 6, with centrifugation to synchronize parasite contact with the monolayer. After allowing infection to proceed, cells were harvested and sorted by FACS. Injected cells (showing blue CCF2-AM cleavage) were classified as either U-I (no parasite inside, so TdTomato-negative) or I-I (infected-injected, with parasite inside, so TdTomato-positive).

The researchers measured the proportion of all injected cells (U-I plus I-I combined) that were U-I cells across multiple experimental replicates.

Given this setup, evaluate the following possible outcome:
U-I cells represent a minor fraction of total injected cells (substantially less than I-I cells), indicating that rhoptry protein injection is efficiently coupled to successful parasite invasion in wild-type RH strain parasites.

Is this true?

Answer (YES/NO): YES